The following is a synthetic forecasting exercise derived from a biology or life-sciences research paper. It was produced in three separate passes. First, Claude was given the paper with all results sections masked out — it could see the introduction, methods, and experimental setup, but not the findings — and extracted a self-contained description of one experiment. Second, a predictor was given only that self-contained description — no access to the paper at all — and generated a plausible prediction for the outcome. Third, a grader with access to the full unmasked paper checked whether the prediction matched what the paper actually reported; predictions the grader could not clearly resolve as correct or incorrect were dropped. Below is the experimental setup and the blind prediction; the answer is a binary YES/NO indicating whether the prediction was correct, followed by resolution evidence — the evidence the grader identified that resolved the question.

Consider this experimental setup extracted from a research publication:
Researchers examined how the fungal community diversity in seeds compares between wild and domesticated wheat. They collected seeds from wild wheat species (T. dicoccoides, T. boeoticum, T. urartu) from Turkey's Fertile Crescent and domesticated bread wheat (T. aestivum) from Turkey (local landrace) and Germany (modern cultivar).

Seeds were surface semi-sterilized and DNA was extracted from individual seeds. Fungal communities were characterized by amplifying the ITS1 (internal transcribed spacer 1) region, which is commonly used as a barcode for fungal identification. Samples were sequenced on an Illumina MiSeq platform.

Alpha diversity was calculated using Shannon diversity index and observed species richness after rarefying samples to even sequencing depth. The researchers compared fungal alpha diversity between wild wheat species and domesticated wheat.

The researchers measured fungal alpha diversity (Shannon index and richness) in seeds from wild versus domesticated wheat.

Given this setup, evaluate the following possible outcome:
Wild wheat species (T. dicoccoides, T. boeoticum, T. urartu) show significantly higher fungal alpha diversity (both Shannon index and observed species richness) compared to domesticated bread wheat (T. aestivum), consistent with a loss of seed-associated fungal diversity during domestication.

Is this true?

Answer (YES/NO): NO